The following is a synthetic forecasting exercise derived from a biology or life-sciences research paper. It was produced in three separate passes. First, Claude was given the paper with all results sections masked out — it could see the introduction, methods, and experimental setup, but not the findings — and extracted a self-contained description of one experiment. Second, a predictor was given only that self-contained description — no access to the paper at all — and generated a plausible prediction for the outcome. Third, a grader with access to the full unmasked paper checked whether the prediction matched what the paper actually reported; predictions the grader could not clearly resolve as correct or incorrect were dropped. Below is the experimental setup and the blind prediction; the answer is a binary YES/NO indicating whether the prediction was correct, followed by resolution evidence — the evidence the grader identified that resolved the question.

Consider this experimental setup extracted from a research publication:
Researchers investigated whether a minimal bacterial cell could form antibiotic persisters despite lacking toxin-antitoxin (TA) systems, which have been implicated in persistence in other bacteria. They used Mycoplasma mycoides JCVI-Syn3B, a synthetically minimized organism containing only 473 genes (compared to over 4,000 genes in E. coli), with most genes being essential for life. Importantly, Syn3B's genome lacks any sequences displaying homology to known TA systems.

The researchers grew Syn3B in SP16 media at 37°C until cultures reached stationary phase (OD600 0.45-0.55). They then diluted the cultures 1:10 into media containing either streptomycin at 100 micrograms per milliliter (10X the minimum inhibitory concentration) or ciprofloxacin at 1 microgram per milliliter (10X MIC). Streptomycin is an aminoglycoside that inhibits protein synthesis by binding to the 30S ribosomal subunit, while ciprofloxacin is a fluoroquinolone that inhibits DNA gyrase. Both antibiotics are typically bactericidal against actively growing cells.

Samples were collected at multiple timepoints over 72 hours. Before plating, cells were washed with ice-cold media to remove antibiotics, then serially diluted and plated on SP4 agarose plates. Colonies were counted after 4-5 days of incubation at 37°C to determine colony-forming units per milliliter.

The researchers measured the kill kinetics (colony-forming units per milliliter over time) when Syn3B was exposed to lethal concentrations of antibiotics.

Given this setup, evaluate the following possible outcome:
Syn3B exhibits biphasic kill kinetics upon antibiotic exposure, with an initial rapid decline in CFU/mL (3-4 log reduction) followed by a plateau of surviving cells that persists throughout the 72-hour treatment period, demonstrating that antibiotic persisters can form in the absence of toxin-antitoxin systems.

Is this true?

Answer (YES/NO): NO